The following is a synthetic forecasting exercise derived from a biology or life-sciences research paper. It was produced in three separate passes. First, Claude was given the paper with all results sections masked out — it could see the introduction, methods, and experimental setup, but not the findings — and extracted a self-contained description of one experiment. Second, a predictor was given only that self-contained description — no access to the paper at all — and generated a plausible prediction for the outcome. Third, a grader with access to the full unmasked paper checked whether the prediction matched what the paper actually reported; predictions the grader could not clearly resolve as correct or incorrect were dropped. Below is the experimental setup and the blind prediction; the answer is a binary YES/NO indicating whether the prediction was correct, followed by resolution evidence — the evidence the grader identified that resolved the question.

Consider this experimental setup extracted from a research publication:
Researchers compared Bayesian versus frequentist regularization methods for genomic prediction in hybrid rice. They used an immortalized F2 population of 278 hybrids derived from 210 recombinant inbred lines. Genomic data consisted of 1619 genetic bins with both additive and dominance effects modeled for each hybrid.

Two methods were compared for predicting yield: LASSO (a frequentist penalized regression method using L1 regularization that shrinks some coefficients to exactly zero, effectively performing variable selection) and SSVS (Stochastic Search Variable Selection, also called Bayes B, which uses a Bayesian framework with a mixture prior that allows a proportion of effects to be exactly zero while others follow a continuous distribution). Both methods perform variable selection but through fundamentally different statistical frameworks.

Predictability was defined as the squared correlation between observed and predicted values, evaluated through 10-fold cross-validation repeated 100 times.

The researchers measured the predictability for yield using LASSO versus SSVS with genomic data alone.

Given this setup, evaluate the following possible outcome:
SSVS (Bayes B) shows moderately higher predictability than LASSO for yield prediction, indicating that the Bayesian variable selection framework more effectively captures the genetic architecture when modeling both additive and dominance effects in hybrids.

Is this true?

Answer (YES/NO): NO